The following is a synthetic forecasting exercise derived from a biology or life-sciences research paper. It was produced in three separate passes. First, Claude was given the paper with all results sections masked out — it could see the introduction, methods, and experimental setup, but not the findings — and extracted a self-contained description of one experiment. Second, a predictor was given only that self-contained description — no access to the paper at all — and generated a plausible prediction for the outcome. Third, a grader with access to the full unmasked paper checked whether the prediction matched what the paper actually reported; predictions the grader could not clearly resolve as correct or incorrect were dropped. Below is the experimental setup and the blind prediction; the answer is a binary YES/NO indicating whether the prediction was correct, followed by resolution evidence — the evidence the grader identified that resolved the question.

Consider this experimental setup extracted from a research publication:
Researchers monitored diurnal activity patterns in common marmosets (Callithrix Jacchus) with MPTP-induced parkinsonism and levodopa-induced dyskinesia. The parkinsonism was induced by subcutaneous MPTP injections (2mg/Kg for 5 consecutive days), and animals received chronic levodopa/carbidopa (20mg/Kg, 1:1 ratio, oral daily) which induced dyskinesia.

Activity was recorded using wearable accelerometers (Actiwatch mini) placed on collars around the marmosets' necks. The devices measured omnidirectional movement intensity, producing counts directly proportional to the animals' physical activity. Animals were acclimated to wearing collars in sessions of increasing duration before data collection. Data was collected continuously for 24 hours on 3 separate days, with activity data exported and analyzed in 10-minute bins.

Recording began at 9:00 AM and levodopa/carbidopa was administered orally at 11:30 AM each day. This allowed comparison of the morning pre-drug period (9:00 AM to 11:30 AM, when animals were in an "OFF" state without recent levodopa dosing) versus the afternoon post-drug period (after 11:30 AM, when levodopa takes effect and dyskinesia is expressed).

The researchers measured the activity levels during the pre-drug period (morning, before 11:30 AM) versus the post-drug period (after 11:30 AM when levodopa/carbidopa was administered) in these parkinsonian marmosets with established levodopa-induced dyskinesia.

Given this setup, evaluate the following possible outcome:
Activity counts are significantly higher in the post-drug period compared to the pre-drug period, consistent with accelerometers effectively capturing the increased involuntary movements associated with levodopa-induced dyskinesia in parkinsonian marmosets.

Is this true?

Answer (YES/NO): YES